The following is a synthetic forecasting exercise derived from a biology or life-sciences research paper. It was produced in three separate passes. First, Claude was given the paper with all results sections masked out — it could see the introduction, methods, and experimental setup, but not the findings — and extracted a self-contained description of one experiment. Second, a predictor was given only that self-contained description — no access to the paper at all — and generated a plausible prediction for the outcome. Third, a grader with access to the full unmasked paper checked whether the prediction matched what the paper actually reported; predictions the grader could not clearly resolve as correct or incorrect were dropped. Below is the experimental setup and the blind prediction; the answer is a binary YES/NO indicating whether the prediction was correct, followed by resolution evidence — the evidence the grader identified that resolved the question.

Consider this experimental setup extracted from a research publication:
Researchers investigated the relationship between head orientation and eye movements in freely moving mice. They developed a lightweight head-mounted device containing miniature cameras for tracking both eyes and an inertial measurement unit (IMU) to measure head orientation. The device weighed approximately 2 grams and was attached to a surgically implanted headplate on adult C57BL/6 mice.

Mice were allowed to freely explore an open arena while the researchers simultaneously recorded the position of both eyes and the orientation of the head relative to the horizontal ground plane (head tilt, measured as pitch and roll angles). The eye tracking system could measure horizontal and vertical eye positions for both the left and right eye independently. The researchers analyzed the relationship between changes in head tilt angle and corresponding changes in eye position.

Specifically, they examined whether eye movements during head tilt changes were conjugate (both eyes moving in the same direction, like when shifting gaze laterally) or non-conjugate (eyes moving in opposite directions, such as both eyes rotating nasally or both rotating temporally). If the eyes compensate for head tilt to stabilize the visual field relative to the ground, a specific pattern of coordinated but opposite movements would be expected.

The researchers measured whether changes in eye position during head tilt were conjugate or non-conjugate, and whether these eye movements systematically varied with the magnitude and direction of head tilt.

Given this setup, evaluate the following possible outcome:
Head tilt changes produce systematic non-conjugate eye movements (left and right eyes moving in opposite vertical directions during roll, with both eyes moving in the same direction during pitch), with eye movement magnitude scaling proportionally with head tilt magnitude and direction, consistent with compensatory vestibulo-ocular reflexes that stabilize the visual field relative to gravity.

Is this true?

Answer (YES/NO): YES